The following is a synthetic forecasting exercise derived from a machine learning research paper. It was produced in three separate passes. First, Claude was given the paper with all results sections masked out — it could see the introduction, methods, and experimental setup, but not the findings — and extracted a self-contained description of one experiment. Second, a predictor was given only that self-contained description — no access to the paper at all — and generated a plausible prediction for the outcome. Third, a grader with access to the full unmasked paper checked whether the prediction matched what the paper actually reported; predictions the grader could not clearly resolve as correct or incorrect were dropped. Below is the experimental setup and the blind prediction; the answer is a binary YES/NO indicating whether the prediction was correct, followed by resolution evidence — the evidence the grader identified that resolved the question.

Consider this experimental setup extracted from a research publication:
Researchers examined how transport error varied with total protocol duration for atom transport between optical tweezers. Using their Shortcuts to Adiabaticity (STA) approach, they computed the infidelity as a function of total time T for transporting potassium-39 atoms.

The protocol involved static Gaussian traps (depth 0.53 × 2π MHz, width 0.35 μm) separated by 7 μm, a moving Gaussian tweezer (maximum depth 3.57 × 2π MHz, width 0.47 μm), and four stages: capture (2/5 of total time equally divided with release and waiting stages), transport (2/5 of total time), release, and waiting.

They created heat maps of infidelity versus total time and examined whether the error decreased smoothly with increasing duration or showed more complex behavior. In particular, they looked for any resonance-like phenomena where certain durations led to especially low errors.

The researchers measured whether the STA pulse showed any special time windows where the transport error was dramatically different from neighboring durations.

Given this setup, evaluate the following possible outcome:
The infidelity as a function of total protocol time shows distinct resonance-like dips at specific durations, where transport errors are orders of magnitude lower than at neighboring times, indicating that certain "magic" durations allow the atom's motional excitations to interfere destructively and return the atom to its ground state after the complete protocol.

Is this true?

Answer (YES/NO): YES